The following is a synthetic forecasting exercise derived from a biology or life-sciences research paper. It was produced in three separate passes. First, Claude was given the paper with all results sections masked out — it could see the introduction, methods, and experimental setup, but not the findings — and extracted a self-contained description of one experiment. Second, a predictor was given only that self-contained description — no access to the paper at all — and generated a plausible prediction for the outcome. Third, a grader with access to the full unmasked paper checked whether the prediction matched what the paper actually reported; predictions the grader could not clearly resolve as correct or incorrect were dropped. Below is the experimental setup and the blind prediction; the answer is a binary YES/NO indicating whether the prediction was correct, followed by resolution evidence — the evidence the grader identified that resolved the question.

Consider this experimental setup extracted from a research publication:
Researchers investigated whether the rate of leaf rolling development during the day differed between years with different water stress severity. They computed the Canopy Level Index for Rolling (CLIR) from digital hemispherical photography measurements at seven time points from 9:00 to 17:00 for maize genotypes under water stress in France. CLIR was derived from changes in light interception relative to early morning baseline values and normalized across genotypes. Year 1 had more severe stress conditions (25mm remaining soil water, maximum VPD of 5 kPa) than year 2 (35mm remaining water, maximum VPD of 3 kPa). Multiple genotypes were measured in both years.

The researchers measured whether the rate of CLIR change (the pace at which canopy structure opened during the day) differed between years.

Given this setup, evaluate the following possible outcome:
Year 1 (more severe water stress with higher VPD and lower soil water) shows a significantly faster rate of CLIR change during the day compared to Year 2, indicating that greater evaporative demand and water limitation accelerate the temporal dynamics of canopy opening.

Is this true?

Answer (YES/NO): NO